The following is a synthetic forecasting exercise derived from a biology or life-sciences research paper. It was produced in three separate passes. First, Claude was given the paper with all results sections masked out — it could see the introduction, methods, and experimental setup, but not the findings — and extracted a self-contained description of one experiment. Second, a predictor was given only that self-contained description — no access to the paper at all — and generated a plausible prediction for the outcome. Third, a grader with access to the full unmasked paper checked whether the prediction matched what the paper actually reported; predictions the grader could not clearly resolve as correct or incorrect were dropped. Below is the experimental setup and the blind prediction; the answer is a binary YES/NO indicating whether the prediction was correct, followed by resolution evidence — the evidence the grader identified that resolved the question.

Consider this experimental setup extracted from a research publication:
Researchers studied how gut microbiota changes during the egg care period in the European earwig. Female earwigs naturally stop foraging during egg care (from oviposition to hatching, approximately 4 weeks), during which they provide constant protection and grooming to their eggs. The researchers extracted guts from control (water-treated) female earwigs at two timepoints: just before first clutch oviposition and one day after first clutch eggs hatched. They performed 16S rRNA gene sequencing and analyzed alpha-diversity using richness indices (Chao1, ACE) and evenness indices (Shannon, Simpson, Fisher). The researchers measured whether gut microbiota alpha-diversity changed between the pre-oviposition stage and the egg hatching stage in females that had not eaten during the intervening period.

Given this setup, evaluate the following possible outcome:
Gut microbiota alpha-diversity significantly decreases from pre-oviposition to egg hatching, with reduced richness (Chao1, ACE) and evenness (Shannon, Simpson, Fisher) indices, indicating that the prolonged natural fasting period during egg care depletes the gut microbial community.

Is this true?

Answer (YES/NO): NO